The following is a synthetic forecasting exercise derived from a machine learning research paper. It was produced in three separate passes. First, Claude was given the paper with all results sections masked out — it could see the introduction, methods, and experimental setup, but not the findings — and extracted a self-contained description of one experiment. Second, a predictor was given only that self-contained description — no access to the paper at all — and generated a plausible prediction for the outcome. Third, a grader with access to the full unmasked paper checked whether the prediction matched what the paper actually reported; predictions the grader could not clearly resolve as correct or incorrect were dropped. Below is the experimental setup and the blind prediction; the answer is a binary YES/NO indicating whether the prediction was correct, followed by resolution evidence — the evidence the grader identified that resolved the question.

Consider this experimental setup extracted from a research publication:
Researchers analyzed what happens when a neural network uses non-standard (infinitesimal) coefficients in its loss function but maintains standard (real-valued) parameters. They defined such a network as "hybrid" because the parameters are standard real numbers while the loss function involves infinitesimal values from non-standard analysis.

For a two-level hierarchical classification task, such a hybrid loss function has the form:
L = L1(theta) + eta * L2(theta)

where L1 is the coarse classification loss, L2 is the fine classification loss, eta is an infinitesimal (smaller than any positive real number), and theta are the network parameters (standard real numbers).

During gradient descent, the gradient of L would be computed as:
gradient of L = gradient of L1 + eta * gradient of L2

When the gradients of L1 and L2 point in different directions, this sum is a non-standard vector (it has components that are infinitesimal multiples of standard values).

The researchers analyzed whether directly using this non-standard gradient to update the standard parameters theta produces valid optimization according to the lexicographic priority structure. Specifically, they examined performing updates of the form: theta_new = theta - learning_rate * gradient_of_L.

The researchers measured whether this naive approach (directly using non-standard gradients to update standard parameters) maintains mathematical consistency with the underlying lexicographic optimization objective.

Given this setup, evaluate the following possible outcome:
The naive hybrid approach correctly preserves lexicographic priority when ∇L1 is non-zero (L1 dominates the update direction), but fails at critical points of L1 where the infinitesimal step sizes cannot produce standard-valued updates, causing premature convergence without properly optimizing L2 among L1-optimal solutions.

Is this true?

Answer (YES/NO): NO